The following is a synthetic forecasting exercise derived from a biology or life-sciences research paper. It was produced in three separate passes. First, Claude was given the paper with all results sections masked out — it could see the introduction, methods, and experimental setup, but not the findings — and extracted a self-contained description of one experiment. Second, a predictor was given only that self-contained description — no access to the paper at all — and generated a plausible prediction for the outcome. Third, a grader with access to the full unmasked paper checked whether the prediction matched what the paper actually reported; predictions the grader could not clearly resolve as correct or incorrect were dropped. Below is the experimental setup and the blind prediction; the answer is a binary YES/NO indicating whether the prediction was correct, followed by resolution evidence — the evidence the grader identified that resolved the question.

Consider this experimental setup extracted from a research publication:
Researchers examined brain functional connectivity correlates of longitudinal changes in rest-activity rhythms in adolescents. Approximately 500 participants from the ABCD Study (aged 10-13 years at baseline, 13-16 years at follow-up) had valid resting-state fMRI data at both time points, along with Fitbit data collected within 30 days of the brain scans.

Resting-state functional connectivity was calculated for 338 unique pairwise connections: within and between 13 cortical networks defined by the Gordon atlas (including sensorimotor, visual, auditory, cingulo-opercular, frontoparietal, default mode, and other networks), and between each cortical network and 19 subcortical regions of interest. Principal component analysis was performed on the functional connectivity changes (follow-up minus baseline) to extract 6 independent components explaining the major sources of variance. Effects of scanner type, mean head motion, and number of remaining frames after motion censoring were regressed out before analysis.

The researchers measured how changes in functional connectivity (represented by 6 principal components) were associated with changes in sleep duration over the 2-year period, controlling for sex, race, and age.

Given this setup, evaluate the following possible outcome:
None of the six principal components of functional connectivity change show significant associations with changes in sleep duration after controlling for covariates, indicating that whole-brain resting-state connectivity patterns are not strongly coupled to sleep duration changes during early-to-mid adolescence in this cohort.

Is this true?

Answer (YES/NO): NO